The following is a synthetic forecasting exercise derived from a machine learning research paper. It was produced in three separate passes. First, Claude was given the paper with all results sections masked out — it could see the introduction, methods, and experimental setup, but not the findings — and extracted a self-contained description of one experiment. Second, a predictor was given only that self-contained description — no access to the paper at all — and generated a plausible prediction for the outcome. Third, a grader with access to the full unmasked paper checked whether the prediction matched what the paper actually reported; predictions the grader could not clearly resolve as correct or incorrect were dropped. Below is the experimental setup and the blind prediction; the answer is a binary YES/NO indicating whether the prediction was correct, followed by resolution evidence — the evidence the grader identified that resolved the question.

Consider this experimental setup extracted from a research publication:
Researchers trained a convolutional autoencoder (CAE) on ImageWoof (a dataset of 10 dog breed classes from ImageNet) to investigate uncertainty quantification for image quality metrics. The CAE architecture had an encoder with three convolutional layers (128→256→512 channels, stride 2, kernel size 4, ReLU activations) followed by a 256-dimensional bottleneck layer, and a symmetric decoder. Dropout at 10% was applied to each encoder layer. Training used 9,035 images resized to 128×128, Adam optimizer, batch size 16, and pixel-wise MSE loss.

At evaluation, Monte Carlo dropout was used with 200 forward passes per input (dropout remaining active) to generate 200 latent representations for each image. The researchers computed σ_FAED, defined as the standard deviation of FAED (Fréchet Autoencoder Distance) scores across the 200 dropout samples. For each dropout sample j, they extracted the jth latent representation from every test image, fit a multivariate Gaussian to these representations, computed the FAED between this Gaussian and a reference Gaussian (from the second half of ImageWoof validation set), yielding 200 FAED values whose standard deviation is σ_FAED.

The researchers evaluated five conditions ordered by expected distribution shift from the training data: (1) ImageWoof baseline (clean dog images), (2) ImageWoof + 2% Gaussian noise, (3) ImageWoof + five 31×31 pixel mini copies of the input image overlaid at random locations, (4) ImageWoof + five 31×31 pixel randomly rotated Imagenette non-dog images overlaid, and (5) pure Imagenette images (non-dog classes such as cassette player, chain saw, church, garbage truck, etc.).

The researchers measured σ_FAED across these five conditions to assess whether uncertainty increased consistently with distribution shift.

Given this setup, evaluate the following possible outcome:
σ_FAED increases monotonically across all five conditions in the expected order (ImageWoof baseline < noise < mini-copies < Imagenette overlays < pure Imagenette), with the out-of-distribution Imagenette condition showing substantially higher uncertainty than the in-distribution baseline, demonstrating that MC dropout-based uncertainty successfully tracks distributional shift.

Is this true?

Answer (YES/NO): YES